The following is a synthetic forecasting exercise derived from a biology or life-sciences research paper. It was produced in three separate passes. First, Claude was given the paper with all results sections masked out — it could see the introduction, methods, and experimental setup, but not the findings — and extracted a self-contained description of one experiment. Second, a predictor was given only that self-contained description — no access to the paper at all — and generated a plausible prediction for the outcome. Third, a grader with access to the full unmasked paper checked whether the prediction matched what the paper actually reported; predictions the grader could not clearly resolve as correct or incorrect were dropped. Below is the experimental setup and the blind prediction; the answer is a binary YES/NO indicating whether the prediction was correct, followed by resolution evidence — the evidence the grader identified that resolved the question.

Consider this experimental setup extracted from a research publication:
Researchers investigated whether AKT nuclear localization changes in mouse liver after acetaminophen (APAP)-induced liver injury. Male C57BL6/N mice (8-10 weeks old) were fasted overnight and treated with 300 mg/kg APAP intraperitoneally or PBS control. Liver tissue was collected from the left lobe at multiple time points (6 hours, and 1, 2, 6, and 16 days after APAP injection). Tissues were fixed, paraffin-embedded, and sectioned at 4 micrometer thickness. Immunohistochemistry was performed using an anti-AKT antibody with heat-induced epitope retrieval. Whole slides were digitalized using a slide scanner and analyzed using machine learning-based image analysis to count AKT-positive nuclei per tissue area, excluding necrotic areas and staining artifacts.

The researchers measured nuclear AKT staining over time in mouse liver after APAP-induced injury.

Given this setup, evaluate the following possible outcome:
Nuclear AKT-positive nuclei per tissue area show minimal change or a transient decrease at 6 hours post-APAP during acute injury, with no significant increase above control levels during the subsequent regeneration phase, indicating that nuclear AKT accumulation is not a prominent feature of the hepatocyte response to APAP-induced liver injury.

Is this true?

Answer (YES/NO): NO